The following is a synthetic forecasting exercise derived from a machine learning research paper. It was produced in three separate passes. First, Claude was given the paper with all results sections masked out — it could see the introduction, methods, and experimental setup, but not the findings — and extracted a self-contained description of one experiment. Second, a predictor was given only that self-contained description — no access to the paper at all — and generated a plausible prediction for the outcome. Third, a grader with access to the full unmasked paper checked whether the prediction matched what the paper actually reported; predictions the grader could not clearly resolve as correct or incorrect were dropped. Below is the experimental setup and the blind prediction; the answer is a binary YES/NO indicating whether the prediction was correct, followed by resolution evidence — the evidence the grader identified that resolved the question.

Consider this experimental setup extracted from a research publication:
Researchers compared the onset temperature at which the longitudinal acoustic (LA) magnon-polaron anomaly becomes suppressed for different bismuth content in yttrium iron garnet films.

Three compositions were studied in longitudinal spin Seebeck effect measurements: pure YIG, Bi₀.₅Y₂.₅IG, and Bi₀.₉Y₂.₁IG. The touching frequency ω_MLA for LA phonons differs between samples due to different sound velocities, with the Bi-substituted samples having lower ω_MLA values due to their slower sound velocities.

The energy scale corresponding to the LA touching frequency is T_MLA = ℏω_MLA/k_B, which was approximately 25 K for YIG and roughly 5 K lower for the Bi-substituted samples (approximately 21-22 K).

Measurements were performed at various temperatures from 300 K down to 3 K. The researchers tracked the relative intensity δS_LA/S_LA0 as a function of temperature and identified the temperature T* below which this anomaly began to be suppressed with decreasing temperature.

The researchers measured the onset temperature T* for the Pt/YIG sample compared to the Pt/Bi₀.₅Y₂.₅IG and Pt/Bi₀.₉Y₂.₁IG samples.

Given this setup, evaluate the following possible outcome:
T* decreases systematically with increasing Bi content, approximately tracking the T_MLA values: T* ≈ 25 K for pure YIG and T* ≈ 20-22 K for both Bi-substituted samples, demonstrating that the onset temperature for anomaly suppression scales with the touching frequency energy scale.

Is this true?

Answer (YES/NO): NO